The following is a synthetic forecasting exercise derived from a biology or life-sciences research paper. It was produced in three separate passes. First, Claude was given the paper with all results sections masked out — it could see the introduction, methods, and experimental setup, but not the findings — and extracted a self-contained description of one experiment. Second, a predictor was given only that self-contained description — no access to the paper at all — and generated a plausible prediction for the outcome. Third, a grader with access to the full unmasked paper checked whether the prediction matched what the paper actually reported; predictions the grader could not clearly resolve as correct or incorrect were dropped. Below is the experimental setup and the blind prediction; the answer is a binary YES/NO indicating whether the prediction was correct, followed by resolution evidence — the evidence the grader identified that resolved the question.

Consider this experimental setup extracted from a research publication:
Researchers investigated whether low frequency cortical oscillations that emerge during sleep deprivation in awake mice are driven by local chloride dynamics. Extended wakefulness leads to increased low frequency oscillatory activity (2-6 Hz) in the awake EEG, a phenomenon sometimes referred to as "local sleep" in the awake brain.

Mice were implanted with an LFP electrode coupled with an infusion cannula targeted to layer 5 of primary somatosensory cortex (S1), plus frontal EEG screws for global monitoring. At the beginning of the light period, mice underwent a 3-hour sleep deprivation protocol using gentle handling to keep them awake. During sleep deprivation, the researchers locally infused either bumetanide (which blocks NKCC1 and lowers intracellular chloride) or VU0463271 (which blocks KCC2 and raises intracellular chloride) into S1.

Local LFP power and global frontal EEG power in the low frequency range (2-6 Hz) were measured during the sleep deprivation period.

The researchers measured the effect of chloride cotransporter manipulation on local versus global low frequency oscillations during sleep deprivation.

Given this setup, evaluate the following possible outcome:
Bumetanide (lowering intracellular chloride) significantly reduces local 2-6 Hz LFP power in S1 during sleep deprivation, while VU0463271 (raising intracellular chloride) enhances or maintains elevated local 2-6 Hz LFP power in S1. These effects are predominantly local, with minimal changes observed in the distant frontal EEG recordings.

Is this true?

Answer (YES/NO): YES